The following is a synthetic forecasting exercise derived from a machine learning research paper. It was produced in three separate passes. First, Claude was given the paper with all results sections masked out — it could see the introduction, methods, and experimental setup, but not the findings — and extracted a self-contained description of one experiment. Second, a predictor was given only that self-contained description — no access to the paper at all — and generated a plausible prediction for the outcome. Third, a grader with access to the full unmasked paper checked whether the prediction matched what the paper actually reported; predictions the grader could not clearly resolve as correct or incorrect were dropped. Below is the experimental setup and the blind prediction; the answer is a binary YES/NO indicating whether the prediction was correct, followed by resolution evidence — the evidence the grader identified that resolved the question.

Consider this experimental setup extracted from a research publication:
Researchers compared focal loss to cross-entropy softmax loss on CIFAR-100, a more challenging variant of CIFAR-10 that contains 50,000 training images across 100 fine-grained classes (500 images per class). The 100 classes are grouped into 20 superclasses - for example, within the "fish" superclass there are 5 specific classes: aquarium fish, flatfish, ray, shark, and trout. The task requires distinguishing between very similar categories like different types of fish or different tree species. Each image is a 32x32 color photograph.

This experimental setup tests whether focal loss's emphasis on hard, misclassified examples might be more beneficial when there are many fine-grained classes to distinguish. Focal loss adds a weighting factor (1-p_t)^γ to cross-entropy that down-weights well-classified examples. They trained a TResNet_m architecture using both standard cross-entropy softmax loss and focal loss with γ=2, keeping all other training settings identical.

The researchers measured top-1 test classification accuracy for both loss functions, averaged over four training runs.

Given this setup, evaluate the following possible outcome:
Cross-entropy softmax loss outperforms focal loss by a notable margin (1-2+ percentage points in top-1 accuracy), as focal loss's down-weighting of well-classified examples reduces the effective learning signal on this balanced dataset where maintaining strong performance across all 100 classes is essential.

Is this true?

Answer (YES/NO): NO